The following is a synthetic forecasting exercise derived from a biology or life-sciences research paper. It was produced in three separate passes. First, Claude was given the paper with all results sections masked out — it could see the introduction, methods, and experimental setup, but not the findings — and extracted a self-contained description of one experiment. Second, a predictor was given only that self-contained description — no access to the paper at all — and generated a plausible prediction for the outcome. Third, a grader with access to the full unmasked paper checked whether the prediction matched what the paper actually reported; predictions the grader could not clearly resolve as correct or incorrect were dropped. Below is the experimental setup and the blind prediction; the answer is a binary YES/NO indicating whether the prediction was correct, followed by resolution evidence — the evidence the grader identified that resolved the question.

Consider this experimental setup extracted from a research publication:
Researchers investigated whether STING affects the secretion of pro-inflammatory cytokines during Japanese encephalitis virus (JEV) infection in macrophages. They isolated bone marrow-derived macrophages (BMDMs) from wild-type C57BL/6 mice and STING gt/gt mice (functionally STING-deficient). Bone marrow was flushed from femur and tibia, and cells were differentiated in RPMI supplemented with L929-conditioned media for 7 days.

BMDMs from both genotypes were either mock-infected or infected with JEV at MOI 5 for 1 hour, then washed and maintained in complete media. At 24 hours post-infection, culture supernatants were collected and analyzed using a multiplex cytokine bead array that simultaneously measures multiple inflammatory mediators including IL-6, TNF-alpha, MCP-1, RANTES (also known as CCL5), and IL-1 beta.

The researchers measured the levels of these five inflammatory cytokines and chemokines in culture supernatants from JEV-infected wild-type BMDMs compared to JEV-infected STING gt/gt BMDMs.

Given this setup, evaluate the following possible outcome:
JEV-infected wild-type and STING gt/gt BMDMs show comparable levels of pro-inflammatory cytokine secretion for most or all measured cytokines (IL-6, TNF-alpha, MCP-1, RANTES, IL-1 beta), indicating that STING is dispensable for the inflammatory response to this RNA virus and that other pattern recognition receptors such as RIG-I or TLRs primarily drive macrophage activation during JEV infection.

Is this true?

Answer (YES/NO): NO